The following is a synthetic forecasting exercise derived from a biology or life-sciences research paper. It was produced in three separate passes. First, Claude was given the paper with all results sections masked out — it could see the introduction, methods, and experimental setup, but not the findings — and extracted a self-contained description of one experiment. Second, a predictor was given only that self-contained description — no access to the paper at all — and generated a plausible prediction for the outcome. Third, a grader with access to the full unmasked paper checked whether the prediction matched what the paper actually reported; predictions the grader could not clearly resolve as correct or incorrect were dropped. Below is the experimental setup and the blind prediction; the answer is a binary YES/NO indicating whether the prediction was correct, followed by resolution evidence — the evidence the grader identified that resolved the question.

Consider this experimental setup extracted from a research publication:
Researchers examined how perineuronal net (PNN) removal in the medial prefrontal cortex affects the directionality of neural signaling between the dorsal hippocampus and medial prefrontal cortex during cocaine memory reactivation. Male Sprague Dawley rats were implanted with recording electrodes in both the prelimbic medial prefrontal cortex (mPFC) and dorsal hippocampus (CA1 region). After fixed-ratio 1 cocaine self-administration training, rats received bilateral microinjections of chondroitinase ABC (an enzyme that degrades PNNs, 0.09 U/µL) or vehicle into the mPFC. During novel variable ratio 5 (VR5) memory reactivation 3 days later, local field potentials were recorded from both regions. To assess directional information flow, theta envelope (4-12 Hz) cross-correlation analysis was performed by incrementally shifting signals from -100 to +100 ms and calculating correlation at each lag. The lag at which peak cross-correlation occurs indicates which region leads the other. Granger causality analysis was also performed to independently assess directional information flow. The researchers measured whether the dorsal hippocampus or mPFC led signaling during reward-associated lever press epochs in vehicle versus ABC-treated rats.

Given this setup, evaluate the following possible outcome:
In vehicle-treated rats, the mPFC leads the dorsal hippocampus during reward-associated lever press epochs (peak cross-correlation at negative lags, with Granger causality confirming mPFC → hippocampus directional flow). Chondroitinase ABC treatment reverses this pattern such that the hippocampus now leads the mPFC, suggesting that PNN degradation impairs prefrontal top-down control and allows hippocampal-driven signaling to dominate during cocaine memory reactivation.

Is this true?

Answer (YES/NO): NO